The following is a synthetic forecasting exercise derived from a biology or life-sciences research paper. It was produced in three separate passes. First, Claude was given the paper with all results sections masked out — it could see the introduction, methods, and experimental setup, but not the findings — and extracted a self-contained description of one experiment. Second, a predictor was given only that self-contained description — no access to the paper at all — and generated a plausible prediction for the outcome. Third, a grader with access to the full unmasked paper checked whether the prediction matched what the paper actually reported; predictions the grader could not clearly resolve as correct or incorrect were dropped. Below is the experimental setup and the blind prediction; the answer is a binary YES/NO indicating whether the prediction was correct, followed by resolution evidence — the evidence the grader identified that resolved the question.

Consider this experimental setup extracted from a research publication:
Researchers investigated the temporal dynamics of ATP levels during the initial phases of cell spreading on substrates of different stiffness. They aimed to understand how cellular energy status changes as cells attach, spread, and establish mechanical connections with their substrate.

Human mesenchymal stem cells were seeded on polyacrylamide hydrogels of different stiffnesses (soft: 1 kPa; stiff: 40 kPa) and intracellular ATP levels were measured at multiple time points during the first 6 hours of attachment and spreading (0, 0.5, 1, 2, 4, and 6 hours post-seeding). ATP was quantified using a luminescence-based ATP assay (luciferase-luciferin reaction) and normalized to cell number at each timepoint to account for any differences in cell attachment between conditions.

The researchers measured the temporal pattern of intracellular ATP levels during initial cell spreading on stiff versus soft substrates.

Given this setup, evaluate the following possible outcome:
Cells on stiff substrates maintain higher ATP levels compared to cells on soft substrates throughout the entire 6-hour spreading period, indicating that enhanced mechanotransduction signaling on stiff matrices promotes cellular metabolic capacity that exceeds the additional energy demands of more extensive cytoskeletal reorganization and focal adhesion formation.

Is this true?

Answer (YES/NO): NO